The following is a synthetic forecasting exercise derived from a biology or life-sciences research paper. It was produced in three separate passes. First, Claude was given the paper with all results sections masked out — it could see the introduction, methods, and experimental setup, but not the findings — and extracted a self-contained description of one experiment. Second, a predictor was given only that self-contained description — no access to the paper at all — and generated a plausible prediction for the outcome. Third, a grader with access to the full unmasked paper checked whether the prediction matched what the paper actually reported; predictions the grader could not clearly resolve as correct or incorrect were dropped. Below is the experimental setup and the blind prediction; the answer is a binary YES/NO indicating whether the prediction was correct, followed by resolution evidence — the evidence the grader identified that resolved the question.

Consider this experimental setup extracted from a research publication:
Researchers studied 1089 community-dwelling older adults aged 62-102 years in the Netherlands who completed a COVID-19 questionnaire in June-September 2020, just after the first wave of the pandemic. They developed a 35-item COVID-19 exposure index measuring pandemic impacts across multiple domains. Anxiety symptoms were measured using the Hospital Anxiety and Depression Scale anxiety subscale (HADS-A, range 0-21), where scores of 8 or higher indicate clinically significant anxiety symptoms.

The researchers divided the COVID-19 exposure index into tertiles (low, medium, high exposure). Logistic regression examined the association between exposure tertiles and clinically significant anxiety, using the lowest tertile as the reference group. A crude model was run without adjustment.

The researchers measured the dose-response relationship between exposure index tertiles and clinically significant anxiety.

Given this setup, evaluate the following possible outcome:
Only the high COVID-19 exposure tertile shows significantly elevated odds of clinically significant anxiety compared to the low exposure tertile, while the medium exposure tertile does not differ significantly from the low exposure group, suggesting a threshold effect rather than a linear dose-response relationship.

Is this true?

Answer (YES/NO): YES